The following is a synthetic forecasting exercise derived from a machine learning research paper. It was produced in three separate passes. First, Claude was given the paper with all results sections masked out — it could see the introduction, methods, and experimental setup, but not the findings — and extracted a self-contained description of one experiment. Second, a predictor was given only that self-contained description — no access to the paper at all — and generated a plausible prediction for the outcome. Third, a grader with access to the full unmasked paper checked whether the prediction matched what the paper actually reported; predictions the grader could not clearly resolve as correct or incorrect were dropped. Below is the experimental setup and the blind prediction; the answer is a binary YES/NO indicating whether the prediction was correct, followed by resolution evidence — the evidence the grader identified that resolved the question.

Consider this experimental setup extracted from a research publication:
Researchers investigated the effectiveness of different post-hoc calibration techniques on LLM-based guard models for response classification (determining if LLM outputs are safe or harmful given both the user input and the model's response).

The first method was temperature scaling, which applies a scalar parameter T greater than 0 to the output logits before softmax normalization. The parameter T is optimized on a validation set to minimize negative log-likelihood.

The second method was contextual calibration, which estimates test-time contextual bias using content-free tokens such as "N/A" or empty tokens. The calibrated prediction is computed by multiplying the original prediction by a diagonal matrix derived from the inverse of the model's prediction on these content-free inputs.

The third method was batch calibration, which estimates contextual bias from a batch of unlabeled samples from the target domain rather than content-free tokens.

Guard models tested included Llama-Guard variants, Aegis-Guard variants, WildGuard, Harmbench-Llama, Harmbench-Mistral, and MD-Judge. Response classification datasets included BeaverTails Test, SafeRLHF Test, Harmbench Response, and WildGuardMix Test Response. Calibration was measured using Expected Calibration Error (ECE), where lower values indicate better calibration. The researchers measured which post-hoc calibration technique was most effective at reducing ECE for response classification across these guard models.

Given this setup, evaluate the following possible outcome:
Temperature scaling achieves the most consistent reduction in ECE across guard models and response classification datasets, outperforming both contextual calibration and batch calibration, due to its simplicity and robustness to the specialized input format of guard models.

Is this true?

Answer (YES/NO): YES